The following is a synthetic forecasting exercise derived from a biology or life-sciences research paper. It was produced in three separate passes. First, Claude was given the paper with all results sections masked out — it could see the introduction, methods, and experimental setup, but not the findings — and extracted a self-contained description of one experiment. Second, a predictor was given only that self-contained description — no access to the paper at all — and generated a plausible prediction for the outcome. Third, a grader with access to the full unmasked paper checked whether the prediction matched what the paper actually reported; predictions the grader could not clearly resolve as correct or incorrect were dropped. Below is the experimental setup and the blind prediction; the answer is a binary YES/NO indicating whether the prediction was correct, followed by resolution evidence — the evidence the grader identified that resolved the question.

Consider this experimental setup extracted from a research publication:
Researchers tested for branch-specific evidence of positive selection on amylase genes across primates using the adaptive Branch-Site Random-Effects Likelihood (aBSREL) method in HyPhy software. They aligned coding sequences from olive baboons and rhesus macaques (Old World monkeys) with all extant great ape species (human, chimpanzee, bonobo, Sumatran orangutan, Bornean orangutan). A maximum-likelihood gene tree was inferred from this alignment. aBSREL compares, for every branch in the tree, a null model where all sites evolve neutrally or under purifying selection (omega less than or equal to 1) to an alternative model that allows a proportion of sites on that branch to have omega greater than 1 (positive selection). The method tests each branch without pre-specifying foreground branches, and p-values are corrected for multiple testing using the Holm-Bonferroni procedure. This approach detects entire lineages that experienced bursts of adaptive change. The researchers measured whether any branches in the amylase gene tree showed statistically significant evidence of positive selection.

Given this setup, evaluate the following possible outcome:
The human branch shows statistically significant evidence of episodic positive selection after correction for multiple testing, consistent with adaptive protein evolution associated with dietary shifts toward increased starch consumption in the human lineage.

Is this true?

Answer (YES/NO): NO